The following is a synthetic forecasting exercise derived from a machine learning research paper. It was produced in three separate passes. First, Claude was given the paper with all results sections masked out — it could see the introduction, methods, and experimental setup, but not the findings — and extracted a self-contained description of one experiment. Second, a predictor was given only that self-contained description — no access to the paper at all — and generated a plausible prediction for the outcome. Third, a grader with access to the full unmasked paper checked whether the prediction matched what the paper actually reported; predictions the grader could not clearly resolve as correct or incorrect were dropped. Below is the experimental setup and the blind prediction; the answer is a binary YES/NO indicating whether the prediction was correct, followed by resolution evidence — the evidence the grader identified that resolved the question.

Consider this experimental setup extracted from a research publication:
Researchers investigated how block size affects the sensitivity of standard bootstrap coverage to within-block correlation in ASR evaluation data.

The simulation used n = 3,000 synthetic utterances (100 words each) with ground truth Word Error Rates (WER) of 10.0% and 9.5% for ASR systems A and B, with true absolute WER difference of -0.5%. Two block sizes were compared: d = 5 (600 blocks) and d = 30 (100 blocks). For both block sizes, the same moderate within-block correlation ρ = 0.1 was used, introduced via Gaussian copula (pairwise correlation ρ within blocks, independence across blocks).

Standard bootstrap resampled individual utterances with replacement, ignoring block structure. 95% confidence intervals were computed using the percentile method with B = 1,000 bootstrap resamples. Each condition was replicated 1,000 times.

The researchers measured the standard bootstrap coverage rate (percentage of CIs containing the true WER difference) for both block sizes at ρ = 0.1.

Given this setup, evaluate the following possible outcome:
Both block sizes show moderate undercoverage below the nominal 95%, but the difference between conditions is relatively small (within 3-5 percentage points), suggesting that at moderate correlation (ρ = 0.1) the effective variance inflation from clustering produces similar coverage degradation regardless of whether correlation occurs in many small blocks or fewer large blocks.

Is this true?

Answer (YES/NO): NO